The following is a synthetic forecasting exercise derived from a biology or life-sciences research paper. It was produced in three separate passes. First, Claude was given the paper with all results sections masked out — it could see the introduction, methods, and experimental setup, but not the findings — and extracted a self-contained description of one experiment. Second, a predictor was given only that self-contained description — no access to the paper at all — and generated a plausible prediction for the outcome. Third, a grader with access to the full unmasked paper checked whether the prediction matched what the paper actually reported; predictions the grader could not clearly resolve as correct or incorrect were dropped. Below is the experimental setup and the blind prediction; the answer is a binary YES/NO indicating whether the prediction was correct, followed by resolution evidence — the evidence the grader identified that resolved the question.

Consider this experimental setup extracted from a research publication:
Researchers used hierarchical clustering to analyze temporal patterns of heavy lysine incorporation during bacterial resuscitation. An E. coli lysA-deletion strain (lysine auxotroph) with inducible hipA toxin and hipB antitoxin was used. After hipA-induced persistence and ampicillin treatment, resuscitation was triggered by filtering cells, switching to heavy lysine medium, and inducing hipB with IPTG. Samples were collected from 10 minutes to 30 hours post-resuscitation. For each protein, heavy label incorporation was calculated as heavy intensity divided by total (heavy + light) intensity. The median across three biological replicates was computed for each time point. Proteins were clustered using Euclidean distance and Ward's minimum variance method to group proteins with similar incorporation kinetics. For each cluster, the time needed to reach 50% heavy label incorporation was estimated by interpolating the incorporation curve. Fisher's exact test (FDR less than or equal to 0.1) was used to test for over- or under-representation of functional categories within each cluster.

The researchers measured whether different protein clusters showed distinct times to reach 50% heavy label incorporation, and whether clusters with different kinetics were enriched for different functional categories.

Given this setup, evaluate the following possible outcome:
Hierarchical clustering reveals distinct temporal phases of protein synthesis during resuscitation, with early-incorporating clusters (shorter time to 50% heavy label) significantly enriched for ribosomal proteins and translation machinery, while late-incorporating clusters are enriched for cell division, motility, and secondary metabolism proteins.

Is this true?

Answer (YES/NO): NO